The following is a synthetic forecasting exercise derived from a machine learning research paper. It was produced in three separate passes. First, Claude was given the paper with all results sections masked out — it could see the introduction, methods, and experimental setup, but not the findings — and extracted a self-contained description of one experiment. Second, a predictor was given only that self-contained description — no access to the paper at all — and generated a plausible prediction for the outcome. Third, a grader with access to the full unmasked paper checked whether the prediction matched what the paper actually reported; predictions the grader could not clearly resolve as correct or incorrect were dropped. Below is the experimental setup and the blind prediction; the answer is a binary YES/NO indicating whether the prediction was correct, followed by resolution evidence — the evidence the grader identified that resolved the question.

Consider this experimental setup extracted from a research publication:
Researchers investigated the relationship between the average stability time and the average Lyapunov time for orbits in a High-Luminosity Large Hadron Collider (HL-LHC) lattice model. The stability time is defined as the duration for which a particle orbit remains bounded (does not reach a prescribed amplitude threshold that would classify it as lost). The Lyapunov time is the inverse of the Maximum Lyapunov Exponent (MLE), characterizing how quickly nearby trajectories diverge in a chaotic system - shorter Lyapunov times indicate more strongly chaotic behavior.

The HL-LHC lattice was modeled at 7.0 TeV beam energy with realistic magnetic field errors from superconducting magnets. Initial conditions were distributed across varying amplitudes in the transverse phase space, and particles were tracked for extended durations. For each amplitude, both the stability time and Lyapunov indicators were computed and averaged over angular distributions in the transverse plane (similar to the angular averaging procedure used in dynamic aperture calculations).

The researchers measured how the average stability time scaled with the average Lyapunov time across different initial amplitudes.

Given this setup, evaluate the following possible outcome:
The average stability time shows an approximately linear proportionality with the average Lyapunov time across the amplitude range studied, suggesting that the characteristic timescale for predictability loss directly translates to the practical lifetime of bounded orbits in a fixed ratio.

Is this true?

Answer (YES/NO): NO